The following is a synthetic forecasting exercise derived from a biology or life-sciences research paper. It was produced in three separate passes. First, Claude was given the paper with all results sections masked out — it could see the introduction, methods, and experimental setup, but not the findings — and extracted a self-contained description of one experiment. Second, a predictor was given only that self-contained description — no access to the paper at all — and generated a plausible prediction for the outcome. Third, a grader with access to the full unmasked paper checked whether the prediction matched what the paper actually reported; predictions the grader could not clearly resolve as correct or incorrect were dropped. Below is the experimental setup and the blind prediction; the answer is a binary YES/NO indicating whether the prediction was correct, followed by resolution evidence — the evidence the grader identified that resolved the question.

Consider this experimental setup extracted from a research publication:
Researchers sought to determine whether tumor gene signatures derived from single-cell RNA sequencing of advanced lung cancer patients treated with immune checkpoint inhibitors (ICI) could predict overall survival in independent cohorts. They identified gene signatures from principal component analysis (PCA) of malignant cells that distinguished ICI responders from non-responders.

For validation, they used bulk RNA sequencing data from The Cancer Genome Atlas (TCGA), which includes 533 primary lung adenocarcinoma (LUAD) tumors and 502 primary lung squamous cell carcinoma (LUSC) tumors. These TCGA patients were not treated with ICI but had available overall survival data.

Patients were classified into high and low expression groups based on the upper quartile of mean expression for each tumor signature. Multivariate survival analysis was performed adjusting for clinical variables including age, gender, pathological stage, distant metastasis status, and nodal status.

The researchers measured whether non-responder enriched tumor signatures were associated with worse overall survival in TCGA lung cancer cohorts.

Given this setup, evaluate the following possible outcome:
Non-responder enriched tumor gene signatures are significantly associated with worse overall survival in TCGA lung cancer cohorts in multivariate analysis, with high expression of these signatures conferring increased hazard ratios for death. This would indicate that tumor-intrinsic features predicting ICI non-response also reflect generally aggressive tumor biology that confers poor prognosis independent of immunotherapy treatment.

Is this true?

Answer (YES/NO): NO